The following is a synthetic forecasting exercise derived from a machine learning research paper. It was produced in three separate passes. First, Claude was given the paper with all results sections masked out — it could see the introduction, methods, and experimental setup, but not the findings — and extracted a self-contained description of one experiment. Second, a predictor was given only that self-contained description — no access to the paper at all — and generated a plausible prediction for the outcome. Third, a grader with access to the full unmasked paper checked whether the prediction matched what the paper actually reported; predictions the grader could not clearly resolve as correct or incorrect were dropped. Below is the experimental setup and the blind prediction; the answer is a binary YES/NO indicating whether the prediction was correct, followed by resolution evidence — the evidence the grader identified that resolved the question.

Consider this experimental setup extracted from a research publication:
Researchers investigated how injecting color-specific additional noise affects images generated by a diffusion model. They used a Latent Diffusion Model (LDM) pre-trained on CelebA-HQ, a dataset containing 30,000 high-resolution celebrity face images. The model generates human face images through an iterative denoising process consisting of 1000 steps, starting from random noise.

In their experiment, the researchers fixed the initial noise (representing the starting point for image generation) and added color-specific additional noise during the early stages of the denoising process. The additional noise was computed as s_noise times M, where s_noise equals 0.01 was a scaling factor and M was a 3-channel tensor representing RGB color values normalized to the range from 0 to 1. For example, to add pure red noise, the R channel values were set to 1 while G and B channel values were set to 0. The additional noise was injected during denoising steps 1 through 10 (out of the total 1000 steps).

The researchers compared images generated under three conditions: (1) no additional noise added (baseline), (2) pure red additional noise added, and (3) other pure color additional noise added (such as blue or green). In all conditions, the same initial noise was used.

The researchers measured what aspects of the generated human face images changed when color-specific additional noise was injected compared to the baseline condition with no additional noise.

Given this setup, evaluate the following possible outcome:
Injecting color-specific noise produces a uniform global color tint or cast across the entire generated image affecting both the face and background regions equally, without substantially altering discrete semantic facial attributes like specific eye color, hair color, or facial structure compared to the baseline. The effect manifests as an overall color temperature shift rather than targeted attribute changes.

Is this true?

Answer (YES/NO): NO